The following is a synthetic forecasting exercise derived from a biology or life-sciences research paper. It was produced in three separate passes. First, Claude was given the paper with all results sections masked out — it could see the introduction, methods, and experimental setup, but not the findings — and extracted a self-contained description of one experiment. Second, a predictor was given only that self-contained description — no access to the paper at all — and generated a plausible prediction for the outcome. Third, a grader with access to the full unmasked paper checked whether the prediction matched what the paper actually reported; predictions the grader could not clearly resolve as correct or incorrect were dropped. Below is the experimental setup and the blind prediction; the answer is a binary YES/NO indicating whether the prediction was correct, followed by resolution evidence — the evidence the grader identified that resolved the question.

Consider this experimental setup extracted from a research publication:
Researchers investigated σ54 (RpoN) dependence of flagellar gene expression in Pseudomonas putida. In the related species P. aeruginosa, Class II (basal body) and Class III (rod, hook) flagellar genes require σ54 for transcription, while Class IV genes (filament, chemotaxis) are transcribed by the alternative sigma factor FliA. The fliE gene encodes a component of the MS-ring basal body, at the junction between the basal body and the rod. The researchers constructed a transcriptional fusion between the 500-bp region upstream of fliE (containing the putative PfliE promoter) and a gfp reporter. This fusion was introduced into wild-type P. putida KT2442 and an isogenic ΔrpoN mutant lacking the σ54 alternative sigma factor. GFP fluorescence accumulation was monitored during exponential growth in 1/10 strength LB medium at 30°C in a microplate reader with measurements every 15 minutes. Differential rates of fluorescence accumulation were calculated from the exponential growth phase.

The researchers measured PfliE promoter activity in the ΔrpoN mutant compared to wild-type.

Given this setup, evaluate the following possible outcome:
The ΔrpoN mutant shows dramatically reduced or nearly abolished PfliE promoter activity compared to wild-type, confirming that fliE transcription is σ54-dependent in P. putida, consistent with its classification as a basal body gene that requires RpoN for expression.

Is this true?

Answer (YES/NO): YES